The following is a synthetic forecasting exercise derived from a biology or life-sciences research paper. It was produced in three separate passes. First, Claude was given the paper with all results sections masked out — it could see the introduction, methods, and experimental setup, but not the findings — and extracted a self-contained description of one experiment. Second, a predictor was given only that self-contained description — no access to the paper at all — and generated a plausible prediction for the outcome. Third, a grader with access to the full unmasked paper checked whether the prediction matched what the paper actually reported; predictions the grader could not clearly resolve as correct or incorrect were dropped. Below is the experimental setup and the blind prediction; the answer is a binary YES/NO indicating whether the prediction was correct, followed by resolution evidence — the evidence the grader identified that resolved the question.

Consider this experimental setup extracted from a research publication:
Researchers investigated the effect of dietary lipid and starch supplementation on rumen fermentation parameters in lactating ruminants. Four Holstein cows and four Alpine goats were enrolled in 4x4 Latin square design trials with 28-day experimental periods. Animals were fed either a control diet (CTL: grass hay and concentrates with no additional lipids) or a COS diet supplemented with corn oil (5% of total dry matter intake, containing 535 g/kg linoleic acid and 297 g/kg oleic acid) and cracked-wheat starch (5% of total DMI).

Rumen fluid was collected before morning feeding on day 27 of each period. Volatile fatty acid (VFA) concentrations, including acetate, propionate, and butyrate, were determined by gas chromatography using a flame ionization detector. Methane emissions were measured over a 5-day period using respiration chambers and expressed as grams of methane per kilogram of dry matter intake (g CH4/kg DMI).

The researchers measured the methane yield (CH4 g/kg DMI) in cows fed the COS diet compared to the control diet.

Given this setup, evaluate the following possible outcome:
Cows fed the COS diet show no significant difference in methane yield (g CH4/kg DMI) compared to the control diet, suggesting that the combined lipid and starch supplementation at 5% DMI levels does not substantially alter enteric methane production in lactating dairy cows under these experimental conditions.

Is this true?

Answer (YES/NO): NO